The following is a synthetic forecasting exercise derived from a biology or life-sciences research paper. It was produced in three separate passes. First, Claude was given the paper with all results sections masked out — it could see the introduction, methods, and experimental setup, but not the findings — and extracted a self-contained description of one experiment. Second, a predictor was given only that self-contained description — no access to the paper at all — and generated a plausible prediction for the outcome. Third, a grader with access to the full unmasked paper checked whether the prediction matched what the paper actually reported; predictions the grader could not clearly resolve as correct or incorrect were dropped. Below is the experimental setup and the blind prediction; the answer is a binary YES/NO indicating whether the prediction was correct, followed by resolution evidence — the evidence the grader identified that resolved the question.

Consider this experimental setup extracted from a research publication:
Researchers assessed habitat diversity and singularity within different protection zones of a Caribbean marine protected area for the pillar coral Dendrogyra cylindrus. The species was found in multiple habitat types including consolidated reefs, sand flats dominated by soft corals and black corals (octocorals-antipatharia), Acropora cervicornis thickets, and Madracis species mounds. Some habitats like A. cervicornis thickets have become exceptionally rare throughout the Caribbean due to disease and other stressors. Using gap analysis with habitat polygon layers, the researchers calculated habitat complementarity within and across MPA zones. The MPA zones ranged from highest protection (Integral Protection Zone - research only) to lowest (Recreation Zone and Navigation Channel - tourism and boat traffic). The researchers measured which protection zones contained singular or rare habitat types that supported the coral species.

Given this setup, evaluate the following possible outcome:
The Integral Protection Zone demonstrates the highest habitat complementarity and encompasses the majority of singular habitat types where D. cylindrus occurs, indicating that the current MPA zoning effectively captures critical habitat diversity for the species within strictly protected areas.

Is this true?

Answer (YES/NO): NO